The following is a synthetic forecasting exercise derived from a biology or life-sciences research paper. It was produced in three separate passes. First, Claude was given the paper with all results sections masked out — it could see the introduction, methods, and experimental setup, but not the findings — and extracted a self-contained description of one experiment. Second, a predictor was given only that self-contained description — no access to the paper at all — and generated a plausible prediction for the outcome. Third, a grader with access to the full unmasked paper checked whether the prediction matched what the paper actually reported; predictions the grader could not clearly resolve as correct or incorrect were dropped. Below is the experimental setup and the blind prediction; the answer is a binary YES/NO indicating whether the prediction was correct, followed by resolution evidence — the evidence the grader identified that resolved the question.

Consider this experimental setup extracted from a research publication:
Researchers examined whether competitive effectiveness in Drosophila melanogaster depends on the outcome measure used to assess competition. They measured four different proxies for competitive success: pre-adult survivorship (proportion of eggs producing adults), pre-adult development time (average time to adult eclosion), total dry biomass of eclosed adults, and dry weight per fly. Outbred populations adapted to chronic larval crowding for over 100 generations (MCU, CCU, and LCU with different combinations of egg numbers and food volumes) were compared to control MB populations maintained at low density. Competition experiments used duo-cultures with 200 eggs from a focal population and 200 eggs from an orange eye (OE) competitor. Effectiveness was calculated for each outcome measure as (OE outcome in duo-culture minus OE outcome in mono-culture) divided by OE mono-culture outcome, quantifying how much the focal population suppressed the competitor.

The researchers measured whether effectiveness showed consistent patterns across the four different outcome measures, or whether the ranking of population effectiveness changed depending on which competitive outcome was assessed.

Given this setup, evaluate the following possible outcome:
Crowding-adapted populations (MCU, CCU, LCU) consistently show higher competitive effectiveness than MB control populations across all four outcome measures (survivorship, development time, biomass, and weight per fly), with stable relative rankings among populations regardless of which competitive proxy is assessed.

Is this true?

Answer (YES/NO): NO